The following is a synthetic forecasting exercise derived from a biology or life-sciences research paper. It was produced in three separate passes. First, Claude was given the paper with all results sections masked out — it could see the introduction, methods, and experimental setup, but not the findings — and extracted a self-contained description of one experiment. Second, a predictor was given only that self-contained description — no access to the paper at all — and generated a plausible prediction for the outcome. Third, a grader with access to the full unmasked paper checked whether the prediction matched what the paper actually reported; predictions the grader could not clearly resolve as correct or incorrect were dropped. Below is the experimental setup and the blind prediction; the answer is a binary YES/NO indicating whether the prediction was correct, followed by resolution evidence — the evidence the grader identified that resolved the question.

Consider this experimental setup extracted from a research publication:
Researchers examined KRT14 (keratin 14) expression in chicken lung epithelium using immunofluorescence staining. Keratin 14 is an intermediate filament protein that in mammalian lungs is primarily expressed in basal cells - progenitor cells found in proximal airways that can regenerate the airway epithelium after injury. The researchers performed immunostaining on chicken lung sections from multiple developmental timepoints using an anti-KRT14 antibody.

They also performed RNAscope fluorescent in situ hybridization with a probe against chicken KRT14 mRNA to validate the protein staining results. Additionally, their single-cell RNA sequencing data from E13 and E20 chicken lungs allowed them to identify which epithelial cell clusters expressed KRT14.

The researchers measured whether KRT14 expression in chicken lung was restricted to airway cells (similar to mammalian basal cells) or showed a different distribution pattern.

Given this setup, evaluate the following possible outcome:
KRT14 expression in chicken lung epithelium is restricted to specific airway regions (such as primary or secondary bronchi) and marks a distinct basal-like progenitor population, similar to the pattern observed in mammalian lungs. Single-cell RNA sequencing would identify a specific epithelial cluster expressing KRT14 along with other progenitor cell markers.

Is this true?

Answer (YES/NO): NO